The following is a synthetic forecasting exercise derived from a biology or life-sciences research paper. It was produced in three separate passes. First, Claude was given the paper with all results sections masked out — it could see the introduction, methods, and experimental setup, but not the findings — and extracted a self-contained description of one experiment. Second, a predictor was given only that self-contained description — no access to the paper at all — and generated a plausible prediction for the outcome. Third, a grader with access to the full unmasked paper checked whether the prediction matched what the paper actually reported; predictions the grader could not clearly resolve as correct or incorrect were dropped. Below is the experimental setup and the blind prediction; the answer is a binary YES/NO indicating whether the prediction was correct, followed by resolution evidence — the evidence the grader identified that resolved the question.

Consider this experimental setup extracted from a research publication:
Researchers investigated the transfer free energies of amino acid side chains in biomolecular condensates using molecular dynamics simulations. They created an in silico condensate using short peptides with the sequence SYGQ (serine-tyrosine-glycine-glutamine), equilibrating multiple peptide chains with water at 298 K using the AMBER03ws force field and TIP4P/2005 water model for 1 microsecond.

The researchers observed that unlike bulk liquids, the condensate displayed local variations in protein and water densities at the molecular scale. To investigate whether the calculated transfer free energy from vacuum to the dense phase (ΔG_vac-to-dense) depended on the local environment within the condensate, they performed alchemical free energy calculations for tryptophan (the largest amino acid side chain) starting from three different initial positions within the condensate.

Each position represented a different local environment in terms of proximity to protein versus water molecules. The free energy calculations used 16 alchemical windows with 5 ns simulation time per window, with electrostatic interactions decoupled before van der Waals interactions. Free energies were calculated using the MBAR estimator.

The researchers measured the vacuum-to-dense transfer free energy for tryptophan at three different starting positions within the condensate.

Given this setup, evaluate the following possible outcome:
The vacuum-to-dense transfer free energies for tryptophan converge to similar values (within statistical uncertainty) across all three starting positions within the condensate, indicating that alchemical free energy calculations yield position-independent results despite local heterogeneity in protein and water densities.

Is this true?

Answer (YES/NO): NO